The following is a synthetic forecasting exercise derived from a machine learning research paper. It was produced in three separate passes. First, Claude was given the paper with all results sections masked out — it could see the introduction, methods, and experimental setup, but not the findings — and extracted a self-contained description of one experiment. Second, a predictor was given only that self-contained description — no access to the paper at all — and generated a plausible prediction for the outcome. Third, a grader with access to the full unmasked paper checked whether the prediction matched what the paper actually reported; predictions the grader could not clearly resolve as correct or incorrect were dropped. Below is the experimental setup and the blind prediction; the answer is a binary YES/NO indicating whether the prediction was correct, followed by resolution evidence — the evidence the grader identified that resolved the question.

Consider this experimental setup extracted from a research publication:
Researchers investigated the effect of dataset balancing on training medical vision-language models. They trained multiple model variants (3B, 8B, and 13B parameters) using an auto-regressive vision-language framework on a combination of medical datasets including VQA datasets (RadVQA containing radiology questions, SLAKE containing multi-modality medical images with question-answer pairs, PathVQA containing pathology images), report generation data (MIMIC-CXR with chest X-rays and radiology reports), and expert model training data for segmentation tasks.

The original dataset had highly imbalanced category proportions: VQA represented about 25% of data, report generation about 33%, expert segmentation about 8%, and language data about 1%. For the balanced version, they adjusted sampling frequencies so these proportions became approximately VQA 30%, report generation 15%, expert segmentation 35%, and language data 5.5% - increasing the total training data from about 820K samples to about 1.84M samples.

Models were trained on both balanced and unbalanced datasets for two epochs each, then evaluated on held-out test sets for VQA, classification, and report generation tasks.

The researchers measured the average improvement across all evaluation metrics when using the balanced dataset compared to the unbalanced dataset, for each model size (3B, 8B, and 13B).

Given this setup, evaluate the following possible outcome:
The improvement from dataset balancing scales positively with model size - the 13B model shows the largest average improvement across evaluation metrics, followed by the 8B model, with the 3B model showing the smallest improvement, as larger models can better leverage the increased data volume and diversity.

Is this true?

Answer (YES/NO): NO